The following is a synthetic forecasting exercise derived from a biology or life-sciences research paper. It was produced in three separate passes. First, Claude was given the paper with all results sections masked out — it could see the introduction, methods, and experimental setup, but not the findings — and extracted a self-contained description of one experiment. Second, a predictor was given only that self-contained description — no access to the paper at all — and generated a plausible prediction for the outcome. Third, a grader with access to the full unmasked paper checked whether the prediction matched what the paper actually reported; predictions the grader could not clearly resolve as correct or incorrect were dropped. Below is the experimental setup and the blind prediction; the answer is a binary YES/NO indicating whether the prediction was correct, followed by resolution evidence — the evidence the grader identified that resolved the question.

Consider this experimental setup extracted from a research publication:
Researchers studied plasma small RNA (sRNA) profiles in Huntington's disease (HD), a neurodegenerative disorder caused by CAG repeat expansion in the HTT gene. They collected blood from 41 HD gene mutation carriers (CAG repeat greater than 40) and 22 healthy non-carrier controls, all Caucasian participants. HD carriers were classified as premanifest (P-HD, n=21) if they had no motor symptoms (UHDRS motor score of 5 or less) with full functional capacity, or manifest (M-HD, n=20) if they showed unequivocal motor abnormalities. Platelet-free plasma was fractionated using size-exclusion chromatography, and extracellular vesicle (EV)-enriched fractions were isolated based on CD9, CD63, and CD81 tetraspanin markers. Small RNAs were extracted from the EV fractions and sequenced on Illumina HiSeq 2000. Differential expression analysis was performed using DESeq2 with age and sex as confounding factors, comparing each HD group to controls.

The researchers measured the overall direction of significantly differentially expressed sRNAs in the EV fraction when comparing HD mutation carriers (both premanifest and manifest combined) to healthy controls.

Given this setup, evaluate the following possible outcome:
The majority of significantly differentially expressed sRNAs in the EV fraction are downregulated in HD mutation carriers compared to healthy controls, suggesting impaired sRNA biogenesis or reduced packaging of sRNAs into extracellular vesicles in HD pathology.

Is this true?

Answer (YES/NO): YES